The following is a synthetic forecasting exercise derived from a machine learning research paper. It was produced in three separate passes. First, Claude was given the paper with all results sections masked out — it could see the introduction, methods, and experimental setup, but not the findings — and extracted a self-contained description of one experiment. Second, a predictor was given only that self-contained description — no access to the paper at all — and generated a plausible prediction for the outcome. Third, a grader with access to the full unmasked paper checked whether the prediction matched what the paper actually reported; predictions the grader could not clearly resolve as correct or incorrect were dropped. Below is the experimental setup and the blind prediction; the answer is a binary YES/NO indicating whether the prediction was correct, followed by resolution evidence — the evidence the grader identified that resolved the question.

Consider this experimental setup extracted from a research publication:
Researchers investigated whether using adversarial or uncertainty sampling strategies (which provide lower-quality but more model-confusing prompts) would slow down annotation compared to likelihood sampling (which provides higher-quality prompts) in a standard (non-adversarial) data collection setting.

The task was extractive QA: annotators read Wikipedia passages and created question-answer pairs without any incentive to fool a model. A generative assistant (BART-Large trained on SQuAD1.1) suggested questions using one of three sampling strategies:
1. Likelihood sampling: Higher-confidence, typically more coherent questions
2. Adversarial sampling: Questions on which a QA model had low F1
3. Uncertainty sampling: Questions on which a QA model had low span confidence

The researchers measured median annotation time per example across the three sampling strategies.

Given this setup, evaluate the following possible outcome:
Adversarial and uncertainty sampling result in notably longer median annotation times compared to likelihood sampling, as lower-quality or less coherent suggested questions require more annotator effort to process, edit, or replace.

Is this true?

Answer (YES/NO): YES